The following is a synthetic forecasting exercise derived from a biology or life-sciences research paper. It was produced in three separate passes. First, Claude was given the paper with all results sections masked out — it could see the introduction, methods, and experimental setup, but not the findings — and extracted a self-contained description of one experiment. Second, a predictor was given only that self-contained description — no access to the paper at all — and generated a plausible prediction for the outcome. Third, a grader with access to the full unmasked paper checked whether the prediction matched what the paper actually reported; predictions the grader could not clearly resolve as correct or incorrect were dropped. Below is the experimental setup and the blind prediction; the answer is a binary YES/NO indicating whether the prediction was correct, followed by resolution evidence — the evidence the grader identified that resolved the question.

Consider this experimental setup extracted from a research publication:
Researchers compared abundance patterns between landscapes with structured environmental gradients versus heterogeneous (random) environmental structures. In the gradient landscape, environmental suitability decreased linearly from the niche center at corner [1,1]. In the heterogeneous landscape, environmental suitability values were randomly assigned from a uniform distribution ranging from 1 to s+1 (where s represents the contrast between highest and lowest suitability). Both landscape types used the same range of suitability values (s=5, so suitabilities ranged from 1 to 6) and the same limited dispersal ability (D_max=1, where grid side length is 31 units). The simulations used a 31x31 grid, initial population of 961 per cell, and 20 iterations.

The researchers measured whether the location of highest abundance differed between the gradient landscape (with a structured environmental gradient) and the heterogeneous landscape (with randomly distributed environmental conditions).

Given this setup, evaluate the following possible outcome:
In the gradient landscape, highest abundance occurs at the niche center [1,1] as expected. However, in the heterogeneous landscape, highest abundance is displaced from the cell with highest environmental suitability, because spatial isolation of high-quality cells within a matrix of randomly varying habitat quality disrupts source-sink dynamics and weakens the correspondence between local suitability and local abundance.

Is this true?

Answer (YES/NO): NO